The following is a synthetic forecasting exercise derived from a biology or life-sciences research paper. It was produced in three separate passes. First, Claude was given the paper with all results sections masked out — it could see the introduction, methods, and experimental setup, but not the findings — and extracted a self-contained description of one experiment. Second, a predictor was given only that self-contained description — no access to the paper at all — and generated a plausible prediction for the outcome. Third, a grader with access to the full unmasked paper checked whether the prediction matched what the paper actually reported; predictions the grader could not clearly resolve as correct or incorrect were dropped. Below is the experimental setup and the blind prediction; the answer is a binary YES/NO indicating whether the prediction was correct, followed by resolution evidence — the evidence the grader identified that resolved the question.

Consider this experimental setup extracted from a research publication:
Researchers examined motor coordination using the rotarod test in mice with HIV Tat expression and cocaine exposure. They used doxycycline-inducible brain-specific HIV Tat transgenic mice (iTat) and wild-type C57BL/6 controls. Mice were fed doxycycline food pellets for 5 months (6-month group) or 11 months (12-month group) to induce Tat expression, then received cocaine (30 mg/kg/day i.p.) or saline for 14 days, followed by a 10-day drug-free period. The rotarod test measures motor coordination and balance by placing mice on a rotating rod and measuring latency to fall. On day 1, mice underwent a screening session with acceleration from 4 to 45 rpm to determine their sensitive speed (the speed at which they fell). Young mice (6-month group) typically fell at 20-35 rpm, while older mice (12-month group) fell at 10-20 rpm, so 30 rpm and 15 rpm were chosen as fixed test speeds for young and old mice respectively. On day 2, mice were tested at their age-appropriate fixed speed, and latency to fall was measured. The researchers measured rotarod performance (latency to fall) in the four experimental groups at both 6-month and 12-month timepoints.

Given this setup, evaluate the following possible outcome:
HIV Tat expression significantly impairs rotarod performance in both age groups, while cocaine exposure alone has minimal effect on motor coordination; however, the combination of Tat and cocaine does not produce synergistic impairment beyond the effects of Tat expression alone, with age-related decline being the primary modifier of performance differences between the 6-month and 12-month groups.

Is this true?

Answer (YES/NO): NO